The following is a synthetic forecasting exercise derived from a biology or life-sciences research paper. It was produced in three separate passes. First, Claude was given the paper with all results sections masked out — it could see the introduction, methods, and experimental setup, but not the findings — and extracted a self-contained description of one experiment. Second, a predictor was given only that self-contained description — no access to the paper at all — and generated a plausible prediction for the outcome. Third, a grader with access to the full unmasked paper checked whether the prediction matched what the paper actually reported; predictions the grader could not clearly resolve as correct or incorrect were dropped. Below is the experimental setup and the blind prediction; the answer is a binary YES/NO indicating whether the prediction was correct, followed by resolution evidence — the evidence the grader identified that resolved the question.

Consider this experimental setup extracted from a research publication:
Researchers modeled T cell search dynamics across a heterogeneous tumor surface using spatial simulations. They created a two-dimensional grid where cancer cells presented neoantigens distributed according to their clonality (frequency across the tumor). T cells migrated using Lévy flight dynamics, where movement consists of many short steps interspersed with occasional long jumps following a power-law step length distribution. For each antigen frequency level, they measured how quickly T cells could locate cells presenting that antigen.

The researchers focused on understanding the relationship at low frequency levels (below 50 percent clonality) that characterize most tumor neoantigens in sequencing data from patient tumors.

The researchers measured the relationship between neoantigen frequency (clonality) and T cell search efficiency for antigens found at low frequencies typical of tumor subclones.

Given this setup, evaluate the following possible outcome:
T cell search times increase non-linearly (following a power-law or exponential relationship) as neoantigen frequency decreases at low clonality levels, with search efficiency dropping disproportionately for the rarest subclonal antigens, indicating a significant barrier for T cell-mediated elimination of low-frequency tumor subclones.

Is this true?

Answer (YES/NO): NO